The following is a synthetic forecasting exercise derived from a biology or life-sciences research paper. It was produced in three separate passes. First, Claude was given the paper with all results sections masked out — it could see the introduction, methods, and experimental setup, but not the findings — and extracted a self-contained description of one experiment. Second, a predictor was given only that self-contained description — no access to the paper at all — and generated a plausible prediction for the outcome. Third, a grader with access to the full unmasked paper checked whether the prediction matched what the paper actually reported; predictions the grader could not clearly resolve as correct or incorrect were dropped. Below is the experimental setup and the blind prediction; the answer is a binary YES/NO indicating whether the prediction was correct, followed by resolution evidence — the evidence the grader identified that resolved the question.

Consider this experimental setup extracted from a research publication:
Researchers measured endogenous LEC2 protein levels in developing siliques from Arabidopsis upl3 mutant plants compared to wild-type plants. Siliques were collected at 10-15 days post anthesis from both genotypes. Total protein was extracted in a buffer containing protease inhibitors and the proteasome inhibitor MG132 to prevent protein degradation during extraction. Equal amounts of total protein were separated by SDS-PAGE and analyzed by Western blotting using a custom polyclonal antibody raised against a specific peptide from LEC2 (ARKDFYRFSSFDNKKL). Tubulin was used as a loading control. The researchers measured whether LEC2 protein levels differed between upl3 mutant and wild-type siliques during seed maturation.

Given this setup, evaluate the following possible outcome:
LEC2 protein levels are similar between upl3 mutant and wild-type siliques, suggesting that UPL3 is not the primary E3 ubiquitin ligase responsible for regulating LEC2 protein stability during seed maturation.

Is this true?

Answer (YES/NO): NO